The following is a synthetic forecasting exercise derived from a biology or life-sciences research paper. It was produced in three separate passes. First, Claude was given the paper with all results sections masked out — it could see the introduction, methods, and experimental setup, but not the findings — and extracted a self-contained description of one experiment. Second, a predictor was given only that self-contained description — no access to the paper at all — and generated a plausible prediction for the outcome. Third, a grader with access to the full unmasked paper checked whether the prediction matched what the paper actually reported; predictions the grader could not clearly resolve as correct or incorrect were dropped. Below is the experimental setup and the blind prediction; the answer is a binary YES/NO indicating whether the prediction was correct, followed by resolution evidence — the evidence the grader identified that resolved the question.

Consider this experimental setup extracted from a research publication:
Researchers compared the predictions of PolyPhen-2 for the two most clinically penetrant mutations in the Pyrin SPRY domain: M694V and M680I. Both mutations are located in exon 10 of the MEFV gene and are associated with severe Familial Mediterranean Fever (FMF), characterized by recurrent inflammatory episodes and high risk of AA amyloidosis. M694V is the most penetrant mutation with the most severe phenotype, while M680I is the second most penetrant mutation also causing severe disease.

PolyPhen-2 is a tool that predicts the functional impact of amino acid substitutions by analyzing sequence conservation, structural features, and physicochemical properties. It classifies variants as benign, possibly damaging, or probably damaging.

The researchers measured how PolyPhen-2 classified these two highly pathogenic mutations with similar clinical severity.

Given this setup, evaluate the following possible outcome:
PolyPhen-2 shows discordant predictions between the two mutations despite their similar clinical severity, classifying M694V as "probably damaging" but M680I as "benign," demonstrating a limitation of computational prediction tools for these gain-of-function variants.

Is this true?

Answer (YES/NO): YES